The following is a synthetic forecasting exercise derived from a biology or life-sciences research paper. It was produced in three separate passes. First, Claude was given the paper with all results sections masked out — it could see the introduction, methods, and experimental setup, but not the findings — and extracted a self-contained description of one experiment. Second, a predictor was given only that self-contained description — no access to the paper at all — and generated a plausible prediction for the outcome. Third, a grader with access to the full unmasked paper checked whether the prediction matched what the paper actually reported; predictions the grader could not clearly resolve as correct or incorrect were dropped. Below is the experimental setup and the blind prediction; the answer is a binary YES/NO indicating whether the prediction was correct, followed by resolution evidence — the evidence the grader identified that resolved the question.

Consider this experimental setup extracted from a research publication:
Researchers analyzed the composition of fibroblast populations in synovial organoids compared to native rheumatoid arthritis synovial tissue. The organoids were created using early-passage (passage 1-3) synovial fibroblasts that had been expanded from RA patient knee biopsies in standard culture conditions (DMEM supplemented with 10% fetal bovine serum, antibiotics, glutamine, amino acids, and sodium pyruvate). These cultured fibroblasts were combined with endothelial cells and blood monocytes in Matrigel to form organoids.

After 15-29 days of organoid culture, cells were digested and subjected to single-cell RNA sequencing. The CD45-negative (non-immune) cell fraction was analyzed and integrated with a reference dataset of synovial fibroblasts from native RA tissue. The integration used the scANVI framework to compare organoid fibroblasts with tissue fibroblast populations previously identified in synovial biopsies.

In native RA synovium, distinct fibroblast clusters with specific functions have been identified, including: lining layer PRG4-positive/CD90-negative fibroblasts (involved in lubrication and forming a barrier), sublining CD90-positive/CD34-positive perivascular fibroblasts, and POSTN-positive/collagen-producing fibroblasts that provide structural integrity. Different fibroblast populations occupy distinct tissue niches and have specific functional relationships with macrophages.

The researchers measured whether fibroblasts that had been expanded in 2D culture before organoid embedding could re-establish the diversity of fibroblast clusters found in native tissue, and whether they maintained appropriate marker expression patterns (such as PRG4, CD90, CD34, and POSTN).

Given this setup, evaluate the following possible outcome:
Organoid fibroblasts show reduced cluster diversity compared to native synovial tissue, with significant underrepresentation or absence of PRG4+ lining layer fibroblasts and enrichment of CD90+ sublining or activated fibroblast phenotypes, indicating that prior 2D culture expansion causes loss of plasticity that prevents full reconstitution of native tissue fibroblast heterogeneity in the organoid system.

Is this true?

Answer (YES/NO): NO